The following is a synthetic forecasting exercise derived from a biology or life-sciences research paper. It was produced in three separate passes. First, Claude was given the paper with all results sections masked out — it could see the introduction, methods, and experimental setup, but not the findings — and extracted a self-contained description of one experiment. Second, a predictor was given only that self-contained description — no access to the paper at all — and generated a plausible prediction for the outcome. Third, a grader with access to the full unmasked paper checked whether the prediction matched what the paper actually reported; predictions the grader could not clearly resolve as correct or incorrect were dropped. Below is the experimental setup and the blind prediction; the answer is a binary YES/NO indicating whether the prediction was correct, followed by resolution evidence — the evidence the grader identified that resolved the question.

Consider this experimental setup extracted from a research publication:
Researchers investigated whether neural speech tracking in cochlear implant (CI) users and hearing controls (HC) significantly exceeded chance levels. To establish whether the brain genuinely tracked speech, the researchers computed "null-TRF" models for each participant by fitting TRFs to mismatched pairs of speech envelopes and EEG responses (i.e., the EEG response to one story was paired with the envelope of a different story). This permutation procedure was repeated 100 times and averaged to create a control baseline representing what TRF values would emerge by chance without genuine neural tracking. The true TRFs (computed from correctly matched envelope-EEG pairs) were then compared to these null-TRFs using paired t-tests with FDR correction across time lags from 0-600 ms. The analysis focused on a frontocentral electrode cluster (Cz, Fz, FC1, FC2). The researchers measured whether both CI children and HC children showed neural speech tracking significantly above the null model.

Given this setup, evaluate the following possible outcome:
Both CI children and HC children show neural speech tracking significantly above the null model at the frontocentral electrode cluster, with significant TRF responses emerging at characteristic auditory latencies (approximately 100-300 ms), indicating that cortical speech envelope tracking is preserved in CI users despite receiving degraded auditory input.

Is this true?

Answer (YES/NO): NO